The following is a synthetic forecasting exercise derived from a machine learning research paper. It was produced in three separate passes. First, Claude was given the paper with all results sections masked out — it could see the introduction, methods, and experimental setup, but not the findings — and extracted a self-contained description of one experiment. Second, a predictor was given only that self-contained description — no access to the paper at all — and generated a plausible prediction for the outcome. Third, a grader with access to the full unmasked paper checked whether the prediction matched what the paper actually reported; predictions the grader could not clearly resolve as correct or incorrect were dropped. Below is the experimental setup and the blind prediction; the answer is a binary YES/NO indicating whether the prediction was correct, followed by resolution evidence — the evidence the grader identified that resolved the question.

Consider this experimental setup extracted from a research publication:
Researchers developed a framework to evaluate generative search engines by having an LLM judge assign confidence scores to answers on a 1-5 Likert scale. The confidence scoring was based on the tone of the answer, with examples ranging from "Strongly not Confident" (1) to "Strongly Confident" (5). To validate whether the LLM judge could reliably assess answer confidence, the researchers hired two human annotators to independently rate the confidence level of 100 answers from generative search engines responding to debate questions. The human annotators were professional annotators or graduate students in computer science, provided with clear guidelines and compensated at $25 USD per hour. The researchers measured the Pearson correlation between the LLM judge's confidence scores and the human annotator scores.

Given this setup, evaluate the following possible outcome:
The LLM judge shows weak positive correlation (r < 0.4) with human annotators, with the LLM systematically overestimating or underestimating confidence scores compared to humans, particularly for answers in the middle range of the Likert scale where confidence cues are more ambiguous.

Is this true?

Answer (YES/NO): NO